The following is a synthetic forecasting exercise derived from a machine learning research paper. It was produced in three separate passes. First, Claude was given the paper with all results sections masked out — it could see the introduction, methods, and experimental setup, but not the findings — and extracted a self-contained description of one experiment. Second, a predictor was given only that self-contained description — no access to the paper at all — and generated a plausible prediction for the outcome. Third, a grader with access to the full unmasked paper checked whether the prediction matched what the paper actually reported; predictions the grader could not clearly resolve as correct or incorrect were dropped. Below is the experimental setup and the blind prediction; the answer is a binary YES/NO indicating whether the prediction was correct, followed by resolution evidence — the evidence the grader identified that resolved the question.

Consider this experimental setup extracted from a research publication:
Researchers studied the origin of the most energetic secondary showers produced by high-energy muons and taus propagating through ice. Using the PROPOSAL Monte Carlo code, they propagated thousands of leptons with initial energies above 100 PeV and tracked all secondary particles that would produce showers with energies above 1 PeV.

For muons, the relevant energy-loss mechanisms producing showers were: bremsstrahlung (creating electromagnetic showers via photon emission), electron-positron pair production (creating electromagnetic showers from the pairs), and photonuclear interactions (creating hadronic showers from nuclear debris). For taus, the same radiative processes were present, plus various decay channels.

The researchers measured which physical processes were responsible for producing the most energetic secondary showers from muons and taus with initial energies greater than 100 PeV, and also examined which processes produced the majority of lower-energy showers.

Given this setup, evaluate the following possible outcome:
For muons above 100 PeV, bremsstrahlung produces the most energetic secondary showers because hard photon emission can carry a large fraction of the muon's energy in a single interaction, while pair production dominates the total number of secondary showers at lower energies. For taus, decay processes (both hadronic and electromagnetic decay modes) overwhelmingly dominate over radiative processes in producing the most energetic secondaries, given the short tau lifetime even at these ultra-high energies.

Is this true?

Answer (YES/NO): NO